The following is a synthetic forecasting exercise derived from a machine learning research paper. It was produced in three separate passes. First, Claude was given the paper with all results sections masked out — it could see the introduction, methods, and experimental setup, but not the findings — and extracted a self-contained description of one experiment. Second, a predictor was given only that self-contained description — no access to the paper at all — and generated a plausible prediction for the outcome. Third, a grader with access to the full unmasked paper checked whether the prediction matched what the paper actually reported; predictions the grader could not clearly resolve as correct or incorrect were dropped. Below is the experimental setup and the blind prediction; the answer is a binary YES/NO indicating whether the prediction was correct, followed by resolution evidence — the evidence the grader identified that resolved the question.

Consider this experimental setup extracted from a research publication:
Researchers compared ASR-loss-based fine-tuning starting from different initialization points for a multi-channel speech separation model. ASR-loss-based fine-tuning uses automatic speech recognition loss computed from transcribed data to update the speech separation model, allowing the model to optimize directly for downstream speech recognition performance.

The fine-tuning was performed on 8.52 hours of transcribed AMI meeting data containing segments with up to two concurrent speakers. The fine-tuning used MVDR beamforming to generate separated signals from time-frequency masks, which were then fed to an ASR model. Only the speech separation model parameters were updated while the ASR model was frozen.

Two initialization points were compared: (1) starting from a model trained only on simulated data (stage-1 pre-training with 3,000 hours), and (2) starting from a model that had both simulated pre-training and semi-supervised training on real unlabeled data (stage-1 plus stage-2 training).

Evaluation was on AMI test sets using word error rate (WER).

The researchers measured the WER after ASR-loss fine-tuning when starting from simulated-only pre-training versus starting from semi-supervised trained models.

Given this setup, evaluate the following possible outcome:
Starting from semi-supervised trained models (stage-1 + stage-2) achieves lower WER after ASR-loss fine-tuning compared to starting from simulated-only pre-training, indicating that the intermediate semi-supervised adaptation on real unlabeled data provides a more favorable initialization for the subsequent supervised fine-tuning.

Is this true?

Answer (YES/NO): YES